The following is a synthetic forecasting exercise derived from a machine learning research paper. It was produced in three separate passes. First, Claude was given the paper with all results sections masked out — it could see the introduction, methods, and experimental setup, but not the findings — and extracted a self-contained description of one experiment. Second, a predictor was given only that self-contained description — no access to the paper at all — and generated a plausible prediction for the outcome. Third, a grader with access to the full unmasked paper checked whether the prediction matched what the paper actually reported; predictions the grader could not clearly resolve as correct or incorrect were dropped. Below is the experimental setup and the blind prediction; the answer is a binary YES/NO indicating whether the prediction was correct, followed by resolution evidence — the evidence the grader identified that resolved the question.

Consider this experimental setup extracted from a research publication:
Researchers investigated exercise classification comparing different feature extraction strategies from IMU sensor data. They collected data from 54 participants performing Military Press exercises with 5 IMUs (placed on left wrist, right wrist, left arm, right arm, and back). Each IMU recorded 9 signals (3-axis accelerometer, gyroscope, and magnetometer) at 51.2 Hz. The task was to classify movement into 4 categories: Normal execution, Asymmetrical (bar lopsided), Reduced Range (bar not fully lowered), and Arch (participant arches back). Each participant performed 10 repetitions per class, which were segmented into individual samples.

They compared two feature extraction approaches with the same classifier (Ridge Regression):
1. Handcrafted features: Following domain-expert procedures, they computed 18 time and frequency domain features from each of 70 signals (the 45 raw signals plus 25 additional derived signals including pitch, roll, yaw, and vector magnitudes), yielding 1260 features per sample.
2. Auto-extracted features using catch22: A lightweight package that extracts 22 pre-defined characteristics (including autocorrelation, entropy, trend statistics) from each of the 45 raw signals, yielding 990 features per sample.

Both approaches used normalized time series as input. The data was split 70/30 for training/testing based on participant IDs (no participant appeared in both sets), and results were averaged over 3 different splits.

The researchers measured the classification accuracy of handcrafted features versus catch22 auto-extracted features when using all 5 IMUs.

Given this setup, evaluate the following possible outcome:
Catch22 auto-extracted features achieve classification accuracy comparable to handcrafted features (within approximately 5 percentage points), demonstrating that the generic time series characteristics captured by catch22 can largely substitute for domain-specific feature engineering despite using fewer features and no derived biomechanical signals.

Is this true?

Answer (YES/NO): YES